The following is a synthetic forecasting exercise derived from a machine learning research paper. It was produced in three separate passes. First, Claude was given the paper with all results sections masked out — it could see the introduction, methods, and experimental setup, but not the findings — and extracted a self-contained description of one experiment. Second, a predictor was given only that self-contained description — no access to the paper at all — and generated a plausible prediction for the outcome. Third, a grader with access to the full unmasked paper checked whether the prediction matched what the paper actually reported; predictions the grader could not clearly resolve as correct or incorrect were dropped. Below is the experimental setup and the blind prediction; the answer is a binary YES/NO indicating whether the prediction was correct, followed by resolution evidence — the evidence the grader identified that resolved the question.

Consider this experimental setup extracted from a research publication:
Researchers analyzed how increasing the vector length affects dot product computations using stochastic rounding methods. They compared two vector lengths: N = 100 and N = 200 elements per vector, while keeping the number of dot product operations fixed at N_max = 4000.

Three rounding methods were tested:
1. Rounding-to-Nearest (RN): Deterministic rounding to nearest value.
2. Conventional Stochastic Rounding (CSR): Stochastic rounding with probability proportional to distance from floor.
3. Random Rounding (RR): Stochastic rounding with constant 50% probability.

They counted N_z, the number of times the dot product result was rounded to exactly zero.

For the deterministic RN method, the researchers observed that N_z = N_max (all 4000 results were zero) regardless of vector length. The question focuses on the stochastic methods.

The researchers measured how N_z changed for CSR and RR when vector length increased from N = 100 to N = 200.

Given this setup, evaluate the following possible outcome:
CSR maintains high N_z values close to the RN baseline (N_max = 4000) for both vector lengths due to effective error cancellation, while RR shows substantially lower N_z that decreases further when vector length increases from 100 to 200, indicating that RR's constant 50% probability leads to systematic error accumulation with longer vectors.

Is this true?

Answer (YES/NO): NO